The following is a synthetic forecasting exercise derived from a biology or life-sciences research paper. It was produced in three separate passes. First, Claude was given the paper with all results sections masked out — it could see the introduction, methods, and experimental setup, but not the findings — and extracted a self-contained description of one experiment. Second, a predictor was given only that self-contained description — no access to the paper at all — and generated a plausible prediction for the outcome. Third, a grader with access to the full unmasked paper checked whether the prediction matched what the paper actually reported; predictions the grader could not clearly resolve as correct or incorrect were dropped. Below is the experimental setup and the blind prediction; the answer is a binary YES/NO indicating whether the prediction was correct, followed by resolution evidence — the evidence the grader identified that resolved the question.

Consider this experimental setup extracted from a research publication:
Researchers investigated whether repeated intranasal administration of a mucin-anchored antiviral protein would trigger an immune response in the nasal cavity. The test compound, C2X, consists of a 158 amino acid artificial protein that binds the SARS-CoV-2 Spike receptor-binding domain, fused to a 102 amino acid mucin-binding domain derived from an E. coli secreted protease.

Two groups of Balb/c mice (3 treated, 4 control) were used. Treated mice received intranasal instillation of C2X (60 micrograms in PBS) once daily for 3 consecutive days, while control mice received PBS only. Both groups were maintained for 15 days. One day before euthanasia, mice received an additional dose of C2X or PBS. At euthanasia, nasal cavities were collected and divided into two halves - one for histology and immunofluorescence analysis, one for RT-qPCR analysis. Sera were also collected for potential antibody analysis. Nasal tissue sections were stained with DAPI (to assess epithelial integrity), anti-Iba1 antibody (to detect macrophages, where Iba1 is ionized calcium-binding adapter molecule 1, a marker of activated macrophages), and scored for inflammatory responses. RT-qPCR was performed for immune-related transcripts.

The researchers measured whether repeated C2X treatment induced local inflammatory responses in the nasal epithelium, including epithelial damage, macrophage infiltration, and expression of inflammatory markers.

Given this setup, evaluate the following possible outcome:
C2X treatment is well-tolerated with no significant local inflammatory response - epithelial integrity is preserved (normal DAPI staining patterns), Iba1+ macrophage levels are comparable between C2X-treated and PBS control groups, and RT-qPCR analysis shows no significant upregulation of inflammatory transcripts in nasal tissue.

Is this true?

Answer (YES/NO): YES